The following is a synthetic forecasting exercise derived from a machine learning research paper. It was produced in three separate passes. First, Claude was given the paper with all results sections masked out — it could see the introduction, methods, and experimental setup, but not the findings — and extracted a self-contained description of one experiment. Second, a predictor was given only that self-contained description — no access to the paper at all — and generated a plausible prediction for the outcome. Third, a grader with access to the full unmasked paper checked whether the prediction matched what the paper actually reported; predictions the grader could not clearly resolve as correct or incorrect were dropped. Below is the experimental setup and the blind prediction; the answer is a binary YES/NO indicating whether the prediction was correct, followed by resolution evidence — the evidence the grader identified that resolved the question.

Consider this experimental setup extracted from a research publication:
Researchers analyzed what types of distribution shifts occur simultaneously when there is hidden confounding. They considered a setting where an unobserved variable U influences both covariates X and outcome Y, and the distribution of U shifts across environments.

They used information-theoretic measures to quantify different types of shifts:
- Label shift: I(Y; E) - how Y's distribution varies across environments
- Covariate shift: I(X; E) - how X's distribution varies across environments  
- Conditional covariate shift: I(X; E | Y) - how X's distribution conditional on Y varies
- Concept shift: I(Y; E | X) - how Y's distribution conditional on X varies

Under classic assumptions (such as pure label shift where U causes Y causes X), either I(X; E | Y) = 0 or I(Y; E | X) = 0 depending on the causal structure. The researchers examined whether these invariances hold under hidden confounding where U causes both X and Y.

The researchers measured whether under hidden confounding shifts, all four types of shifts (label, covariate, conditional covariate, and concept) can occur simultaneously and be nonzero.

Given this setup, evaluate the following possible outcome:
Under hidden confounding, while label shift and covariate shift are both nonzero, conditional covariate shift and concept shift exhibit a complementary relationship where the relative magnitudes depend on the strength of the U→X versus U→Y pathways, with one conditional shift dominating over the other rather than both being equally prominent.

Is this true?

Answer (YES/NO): NO